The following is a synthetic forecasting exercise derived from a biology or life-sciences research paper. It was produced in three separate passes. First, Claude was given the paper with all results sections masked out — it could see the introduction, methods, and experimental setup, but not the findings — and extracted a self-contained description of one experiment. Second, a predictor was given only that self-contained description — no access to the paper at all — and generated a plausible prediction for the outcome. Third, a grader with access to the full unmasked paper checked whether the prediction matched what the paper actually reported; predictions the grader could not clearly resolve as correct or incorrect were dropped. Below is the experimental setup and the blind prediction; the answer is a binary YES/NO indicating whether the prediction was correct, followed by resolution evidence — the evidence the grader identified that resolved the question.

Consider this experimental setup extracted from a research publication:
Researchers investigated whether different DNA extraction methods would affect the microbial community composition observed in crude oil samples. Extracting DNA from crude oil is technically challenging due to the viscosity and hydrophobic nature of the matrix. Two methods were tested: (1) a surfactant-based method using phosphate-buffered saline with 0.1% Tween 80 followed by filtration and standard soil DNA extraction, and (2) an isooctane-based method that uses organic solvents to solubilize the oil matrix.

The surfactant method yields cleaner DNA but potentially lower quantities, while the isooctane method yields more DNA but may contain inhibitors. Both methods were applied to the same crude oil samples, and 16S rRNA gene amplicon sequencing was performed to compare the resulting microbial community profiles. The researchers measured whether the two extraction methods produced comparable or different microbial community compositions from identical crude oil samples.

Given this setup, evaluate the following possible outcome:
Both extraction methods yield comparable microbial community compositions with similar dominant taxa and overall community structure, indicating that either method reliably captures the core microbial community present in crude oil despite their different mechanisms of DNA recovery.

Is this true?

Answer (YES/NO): YES